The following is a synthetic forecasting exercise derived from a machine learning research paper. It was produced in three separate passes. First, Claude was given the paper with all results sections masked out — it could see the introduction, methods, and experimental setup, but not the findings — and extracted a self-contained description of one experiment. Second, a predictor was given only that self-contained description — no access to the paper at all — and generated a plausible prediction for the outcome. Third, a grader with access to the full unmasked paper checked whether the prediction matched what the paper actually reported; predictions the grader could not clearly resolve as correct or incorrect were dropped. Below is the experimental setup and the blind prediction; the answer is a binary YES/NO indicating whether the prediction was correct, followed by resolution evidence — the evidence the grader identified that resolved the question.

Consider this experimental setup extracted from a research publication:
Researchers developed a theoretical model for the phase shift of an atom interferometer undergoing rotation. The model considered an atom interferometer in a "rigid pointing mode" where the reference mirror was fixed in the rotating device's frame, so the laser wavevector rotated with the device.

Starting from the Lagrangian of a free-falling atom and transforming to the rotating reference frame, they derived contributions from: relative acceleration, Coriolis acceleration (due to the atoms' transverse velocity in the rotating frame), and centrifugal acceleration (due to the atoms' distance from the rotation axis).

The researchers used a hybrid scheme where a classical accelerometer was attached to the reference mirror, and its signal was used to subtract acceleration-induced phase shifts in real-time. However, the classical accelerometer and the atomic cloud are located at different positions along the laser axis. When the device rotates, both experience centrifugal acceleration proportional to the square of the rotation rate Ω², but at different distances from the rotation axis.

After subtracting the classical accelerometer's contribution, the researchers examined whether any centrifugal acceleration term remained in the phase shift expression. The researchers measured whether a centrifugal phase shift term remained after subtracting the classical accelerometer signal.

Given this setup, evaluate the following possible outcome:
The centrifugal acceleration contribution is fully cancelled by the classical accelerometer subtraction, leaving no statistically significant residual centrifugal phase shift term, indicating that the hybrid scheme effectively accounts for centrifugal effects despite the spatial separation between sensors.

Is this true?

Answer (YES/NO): NO